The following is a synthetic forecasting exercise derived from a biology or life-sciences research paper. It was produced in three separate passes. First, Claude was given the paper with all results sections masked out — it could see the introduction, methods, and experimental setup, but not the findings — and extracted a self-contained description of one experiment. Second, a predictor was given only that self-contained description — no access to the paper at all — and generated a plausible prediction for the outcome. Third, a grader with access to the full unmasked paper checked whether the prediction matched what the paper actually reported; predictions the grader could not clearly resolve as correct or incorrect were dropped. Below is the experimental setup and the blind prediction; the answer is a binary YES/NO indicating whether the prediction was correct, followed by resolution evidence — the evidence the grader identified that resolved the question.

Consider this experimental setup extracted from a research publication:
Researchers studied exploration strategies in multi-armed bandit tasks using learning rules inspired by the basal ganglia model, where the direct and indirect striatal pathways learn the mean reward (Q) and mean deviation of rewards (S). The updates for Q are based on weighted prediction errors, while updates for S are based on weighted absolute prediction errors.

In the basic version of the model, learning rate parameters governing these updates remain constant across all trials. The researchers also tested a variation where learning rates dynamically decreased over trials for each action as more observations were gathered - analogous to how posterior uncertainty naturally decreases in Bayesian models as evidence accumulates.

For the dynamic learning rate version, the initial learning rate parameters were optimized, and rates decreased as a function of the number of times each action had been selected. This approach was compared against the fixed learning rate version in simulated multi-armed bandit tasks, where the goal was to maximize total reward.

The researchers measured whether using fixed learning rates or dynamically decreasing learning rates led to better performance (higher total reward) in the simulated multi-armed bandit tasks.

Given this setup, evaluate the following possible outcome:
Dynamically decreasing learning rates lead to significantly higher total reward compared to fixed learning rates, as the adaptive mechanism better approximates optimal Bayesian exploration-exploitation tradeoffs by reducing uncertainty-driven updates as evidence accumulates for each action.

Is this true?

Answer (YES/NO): YES